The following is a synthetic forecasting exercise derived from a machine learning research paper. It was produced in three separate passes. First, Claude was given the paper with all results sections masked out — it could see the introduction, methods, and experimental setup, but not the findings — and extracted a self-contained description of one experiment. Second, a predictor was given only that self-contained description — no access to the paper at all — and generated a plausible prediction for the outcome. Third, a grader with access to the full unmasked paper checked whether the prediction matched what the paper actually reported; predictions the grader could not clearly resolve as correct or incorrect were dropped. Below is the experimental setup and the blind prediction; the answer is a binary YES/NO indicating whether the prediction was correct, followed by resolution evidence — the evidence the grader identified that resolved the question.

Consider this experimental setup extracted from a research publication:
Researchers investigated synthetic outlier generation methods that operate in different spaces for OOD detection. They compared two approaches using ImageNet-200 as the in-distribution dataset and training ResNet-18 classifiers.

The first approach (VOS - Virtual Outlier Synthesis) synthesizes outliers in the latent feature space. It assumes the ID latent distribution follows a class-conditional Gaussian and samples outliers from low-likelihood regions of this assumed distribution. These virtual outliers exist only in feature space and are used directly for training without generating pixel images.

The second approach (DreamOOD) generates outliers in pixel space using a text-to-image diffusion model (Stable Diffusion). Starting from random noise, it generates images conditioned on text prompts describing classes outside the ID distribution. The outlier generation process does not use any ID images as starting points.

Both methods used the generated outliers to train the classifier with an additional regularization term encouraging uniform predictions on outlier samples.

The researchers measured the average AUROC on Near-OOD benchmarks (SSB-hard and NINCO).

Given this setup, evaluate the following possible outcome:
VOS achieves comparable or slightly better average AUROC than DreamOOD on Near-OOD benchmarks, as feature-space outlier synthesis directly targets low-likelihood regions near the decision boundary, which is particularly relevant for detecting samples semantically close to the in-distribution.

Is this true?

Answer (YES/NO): YES